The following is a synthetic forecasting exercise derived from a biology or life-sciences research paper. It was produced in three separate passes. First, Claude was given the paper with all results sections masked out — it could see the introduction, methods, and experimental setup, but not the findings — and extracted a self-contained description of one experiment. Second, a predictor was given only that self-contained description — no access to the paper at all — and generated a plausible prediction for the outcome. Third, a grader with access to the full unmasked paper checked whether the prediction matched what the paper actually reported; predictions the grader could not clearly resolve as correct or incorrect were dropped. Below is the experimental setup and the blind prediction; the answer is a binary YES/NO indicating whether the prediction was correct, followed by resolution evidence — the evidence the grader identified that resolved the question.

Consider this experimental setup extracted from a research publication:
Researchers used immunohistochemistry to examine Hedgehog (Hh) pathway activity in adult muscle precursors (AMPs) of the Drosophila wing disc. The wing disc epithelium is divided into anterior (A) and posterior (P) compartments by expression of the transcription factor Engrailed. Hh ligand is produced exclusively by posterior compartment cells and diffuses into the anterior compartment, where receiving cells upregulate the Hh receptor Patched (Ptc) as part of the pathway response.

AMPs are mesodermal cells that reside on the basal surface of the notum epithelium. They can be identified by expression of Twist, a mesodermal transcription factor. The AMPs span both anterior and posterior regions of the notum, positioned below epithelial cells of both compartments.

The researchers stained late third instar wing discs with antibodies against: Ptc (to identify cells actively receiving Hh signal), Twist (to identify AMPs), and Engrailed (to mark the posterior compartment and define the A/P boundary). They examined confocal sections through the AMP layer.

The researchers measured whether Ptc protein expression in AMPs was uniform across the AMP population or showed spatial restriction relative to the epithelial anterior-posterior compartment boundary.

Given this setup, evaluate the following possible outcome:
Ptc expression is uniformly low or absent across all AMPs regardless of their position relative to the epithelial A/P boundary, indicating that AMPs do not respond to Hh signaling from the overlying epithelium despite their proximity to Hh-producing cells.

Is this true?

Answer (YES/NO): NO